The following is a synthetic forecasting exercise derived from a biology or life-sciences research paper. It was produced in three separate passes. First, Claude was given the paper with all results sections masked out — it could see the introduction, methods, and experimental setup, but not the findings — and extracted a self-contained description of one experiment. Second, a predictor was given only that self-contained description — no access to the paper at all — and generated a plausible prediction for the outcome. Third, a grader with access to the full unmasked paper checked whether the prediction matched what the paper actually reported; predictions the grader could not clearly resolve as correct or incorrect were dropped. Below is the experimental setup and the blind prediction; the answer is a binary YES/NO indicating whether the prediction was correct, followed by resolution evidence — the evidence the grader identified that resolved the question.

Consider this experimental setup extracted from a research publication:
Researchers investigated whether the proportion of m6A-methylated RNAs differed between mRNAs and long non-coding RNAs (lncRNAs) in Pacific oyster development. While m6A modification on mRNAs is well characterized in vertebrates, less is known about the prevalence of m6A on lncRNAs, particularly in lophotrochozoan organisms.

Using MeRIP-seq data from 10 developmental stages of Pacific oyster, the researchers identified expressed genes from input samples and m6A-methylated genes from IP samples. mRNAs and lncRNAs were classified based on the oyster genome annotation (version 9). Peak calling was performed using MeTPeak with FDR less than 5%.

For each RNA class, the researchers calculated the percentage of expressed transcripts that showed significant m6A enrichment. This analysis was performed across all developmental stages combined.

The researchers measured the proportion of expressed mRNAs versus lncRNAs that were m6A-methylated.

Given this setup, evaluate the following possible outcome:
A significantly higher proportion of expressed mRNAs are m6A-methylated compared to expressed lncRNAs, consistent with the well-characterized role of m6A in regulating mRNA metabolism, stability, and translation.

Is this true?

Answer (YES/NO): YES